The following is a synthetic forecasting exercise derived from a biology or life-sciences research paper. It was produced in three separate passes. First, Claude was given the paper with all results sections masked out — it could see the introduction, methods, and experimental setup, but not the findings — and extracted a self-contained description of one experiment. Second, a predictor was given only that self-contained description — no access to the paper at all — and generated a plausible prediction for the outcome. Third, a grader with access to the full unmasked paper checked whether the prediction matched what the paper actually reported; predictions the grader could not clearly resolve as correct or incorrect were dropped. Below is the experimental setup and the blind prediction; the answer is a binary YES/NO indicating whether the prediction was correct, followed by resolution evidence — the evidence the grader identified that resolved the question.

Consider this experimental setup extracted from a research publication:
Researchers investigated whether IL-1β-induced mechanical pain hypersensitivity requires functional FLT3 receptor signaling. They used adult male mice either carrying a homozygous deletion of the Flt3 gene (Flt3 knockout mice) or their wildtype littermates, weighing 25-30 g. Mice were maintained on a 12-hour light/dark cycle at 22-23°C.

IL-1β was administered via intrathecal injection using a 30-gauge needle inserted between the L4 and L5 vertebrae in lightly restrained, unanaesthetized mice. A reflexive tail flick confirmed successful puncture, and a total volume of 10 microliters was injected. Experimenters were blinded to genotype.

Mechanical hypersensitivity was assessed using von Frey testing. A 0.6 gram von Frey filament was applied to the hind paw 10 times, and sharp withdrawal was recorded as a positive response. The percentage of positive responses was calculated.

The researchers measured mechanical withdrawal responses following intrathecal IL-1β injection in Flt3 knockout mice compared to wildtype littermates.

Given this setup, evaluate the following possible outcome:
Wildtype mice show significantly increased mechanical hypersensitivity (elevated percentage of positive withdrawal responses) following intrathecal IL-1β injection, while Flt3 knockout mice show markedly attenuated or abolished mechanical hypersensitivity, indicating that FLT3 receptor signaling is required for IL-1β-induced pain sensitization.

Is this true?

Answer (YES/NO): NO